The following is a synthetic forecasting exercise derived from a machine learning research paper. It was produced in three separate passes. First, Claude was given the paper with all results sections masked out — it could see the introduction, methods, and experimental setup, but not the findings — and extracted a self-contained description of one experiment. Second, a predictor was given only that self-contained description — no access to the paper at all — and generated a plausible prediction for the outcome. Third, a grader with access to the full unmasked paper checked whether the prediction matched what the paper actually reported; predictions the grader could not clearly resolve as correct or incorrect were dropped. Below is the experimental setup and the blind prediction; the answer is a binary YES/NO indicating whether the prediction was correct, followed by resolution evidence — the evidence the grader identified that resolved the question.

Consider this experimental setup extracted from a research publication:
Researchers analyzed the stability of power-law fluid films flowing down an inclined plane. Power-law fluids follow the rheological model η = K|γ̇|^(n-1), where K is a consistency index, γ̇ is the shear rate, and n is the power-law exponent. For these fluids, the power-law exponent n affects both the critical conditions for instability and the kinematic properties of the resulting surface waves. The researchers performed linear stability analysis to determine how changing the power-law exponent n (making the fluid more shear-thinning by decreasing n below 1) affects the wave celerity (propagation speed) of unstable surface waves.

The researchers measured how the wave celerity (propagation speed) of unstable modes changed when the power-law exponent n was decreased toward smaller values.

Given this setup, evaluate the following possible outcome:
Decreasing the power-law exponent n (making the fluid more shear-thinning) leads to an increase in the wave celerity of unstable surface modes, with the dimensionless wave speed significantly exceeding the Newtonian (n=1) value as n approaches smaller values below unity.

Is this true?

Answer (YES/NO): YES